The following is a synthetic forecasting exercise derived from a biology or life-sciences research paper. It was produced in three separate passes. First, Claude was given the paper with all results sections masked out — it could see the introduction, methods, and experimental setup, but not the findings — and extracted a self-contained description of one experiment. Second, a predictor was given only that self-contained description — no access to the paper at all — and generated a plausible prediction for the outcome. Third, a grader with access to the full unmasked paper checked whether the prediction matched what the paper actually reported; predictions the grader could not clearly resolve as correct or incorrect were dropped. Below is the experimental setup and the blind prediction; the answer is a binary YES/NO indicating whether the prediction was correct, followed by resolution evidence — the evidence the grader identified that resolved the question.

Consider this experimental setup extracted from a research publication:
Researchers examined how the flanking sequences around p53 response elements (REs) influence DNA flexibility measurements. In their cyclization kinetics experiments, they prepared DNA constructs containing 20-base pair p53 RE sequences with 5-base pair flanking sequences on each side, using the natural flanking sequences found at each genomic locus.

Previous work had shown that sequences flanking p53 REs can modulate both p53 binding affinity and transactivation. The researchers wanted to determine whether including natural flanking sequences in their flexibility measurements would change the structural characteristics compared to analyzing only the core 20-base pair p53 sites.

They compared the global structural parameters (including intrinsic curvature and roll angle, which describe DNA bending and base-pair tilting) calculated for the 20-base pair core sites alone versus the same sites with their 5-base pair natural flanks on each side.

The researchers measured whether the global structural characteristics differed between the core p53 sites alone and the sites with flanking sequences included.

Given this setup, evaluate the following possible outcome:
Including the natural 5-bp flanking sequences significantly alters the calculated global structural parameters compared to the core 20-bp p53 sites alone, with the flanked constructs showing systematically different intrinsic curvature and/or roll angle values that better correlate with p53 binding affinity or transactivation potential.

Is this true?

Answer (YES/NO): NO